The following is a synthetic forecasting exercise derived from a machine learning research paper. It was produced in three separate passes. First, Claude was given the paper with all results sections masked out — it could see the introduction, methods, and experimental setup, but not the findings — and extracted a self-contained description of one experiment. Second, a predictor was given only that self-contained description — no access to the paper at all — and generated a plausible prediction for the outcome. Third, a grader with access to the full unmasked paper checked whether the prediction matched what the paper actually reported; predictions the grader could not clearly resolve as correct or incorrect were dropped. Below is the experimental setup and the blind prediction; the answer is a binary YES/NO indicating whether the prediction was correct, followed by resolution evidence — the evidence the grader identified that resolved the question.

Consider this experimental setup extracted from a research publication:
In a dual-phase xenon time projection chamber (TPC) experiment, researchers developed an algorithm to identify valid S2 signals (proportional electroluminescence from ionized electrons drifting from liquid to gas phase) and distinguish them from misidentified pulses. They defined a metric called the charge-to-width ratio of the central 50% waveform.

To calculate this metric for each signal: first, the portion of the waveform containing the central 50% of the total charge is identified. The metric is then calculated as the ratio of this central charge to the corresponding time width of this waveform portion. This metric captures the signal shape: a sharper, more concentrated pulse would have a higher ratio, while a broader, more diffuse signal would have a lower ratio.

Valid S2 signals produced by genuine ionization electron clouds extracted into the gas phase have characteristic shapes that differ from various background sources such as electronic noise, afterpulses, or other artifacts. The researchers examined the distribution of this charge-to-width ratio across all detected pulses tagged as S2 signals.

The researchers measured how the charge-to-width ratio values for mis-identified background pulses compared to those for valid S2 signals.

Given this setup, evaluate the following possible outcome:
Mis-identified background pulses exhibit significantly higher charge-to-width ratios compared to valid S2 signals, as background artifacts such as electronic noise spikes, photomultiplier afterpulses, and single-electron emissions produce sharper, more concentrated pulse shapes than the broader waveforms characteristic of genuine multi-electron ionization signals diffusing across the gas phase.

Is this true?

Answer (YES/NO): NO